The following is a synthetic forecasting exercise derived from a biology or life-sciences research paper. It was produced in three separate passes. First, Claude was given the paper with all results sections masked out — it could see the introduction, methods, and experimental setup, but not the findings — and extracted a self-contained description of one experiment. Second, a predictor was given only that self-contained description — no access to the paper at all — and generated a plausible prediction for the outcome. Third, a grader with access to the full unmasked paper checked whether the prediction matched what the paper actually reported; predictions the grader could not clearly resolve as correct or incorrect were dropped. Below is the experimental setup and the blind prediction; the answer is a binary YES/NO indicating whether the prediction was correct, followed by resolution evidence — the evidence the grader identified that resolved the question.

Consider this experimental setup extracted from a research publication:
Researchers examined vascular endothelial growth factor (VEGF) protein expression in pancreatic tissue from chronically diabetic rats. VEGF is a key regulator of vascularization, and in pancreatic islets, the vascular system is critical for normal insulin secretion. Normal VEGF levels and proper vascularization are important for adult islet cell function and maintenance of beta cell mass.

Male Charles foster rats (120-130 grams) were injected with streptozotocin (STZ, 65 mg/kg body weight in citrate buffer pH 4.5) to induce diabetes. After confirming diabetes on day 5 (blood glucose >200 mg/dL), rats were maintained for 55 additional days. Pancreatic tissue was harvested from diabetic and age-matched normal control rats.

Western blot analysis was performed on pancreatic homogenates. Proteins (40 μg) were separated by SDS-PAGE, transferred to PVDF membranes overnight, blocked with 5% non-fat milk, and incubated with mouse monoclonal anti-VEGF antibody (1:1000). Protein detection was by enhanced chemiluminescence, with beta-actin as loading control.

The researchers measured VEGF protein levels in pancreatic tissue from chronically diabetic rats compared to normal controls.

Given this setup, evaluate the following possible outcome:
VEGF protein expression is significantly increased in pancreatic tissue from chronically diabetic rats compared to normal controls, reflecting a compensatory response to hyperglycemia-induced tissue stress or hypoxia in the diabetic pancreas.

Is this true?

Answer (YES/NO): YES